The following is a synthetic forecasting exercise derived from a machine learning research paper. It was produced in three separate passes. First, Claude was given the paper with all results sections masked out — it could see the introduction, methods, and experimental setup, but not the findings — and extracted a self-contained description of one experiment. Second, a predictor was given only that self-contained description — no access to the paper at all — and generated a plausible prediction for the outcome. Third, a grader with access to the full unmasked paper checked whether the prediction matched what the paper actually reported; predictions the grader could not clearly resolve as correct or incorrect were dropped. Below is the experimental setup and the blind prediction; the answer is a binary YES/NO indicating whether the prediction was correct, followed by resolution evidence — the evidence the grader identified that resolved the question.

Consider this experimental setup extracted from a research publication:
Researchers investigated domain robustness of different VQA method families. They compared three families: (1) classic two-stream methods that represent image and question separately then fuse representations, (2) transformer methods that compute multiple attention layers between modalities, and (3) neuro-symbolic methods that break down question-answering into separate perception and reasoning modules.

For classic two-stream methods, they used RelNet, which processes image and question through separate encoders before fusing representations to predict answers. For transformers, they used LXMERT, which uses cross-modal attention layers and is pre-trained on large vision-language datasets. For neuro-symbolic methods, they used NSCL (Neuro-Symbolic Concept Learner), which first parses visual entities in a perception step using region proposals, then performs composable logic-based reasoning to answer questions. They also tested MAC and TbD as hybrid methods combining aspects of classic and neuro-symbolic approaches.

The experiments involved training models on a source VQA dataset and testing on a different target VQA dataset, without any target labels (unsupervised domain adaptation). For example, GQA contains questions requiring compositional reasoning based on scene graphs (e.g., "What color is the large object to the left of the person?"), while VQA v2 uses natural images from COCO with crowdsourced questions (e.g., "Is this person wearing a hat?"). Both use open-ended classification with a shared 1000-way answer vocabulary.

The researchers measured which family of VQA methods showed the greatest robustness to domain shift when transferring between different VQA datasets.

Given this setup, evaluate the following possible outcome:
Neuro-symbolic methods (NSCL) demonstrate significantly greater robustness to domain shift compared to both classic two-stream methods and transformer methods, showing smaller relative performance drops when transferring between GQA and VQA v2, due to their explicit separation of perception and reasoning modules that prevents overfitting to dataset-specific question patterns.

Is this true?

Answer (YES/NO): NO